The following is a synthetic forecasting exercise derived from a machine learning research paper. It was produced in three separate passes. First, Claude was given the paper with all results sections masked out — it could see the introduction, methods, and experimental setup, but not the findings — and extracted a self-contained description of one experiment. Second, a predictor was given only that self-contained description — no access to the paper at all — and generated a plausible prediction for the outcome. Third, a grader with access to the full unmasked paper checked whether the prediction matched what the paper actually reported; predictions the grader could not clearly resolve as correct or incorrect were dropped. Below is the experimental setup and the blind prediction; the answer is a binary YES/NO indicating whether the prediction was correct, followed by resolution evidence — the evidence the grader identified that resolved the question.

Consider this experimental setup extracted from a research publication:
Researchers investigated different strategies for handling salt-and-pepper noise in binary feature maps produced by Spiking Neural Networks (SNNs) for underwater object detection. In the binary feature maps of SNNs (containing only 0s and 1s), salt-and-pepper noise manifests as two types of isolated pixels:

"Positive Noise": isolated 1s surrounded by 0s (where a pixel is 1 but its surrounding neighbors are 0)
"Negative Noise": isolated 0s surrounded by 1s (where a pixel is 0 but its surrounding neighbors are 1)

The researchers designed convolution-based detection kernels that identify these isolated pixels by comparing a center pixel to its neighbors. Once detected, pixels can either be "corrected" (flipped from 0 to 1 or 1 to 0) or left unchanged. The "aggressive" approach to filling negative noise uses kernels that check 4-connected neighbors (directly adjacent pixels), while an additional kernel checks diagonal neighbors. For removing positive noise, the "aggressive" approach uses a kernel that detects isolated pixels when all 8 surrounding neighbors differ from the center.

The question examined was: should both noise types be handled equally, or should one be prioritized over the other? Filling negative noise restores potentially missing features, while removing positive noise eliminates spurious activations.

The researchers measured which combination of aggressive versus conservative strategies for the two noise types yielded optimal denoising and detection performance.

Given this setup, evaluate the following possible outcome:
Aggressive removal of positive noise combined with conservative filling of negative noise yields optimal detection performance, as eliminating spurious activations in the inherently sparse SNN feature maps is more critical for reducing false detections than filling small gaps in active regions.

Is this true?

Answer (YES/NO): NO